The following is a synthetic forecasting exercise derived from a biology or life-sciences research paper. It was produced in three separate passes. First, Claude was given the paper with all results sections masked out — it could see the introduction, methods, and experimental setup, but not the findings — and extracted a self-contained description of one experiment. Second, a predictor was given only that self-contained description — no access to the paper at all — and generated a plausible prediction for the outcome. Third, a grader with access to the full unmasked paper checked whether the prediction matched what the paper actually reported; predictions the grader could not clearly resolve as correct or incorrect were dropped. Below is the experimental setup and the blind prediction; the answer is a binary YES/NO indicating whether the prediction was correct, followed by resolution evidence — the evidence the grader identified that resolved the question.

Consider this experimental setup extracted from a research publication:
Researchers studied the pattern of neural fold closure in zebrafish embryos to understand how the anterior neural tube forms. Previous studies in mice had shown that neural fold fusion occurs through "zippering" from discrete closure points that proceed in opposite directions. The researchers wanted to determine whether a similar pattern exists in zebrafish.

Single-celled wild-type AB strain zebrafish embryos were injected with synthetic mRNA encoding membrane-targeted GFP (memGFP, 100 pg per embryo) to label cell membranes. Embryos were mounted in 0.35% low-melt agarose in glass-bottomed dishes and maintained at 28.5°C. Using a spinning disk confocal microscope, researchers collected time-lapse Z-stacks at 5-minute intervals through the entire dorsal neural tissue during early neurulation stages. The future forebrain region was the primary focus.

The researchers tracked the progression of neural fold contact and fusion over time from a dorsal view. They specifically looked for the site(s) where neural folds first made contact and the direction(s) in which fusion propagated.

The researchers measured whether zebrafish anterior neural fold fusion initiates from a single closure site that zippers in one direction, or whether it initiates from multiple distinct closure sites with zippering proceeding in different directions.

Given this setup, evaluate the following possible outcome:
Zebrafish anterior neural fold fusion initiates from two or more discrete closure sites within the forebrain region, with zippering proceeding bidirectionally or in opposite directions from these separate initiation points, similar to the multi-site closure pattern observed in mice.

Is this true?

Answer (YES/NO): YES